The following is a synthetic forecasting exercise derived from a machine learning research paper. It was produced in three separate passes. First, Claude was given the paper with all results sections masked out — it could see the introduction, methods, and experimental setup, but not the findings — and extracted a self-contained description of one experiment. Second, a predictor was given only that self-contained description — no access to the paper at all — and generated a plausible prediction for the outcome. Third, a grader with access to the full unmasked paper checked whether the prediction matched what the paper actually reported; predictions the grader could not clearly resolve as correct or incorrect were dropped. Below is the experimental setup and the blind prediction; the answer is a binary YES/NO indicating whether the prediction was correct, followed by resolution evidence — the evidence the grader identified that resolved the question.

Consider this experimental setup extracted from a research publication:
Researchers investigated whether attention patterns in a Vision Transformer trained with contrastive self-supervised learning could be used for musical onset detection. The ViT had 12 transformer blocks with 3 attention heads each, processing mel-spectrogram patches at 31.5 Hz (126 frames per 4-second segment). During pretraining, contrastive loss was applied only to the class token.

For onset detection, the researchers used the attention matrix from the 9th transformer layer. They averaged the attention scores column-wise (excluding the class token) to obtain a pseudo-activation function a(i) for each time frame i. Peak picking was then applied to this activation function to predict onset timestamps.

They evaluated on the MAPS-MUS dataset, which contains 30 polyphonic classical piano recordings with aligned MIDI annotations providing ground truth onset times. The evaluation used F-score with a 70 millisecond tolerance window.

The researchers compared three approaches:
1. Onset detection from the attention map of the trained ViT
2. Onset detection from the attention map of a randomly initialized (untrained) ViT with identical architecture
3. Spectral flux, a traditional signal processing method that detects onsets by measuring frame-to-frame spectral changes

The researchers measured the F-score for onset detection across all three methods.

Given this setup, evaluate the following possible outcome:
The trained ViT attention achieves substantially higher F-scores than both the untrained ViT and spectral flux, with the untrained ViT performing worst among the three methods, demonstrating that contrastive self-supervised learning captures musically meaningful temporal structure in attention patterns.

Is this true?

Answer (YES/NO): YES